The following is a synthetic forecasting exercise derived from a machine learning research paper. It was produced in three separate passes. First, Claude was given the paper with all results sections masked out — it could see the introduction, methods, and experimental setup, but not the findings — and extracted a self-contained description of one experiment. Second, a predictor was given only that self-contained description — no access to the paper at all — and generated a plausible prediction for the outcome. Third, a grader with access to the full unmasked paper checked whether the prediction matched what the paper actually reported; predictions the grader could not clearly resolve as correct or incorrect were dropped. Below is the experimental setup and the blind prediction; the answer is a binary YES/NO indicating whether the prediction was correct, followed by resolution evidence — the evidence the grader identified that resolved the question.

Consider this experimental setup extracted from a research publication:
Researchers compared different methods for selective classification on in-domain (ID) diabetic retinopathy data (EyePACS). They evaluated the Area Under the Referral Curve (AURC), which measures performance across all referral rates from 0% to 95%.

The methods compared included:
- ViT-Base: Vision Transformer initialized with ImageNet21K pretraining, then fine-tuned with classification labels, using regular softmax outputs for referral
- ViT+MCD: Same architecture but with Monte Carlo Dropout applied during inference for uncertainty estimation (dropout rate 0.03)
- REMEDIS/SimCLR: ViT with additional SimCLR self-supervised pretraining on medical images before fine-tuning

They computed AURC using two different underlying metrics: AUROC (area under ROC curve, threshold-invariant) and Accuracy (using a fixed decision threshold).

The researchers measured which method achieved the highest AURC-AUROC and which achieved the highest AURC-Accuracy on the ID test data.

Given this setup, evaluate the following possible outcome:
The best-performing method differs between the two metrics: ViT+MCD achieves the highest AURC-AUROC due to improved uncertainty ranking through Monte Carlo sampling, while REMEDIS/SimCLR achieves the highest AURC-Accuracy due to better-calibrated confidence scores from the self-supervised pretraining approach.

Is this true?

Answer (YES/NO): NO